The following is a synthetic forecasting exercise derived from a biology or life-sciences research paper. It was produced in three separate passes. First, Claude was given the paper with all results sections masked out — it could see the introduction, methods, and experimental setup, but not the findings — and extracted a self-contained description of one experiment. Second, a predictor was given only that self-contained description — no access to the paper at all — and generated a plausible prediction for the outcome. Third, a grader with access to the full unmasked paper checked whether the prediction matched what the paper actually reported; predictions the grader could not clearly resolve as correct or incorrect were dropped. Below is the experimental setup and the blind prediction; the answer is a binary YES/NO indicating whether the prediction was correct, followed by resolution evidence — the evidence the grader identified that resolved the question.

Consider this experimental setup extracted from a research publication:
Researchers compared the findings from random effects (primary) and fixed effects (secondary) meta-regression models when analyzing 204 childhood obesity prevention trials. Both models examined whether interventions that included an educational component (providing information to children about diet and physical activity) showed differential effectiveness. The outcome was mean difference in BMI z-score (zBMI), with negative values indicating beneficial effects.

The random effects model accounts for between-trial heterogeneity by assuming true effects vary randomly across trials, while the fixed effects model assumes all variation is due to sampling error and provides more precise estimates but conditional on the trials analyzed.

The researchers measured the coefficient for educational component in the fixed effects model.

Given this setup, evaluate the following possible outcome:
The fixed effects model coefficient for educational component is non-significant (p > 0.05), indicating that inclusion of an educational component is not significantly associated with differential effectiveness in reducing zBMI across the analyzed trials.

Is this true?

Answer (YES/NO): NO